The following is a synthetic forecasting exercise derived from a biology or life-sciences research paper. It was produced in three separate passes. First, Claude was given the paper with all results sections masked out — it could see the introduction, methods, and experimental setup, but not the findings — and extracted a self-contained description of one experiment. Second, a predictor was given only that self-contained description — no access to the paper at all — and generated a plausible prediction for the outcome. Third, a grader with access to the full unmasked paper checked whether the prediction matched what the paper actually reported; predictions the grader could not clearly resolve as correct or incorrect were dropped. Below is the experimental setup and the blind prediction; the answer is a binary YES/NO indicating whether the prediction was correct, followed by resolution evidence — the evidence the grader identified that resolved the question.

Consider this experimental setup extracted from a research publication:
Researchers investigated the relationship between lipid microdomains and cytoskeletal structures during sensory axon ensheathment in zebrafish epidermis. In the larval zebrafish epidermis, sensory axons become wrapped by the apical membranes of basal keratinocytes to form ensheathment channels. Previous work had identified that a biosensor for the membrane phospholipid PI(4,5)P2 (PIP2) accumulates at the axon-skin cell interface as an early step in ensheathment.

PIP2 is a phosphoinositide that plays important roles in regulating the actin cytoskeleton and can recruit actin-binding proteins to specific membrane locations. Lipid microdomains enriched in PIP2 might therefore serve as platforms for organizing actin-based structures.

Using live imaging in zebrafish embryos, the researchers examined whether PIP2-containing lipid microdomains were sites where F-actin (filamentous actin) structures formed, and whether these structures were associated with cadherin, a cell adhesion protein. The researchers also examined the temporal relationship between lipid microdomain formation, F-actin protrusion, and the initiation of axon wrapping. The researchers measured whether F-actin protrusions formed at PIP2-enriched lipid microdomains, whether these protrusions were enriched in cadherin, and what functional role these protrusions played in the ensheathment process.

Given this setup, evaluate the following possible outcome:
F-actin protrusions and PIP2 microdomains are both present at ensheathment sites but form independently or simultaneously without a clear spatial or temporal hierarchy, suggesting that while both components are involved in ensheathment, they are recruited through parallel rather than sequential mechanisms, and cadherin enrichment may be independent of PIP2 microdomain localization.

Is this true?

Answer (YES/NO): NO